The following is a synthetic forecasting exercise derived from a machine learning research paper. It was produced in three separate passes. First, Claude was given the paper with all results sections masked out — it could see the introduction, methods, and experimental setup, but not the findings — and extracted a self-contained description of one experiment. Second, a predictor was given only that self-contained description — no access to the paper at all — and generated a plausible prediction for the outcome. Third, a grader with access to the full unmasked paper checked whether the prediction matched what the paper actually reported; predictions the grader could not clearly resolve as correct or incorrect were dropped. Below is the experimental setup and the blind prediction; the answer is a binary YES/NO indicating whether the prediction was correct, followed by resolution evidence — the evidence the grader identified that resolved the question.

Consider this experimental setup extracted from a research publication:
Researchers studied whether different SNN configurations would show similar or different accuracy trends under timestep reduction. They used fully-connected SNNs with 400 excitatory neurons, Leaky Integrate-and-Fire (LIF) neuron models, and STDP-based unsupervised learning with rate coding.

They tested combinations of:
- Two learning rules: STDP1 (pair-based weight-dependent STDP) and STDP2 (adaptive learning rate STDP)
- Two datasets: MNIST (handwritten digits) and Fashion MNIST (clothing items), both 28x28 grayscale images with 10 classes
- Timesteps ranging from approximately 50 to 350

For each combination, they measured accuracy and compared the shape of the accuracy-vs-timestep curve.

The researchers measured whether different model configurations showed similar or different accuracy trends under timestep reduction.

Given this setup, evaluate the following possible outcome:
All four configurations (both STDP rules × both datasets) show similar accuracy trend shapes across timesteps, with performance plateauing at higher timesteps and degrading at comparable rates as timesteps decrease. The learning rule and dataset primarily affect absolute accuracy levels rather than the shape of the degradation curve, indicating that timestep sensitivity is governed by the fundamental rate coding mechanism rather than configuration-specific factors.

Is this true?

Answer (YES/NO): NO